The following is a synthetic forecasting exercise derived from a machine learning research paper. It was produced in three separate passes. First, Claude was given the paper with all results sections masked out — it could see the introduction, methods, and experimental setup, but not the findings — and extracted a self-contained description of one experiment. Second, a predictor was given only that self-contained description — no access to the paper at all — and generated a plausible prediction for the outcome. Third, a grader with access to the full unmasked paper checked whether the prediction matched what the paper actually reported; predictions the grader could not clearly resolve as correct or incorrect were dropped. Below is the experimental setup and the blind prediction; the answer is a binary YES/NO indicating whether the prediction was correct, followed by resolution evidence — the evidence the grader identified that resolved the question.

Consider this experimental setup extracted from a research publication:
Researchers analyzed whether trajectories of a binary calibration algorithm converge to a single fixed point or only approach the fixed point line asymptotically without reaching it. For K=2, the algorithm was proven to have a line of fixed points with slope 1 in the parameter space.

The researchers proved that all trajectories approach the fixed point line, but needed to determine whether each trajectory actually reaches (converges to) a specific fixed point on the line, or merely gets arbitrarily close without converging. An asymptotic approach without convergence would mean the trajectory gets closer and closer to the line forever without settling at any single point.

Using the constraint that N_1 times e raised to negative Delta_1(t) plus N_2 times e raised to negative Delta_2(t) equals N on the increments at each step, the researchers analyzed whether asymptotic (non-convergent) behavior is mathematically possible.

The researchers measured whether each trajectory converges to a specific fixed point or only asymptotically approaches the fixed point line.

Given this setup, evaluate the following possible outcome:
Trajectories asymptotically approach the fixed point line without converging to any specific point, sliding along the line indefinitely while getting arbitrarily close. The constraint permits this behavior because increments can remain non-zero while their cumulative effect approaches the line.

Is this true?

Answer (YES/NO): NO